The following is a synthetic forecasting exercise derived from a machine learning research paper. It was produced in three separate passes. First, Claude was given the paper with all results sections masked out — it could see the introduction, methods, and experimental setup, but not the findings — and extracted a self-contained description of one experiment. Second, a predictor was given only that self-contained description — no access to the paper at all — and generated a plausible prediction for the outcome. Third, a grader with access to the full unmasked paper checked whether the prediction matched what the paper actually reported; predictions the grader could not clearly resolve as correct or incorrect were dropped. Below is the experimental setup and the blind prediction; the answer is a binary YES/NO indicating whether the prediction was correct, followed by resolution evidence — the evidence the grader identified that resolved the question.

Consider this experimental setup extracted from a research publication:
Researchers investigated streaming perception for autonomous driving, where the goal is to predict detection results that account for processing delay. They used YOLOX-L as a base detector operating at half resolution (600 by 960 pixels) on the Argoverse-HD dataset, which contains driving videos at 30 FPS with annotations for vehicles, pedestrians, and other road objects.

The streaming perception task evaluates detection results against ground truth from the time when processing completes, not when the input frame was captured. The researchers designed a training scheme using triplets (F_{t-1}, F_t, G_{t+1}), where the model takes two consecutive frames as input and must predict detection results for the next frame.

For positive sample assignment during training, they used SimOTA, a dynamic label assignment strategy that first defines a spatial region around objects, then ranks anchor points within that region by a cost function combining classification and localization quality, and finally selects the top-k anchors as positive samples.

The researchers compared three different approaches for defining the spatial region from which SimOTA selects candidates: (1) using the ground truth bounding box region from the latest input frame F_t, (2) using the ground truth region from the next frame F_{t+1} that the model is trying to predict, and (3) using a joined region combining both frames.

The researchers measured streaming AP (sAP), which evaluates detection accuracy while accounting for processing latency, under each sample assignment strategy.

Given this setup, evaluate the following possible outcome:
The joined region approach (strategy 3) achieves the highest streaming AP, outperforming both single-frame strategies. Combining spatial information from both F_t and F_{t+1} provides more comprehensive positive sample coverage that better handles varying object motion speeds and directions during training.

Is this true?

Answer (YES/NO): NO